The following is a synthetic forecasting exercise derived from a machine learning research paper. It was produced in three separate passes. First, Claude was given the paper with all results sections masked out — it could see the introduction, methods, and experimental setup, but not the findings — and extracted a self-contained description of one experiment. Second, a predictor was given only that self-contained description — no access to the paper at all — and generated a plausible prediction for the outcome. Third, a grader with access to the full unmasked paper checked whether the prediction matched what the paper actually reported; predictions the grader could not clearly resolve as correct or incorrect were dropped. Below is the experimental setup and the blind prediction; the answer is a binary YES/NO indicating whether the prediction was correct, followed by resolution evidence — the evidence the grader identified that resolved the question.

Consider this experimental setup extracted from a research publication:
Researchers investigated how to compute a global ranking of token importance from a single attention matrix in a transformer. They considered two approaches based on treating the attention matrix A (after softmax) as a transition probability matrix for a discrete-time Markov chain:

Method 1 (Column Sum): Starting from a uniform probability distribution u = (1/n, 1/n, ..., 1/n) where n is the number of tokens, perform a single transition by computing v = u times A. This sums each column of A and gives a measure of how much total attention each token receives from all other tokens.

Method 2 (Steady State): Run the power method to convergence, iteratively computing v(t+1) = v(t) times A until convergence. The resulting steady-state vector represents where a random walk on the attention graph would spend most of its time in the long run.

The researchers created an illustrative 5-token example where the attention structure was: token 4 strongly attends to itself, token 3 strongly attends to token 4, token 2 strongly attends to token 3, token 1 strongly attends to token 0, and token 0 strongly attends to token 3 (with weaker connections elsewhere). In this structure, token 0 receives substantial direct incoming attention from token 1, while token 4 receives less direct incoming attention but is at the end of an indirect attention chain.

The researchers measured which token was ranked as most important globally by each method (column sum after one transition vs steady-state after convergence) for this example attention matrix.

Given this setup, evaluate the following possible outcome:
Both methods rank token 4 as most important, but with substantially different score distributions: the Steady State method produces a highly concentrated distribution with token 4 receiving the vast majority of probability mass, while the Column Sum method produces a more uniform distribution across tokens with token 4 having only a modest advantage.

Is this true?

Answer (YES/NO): NO